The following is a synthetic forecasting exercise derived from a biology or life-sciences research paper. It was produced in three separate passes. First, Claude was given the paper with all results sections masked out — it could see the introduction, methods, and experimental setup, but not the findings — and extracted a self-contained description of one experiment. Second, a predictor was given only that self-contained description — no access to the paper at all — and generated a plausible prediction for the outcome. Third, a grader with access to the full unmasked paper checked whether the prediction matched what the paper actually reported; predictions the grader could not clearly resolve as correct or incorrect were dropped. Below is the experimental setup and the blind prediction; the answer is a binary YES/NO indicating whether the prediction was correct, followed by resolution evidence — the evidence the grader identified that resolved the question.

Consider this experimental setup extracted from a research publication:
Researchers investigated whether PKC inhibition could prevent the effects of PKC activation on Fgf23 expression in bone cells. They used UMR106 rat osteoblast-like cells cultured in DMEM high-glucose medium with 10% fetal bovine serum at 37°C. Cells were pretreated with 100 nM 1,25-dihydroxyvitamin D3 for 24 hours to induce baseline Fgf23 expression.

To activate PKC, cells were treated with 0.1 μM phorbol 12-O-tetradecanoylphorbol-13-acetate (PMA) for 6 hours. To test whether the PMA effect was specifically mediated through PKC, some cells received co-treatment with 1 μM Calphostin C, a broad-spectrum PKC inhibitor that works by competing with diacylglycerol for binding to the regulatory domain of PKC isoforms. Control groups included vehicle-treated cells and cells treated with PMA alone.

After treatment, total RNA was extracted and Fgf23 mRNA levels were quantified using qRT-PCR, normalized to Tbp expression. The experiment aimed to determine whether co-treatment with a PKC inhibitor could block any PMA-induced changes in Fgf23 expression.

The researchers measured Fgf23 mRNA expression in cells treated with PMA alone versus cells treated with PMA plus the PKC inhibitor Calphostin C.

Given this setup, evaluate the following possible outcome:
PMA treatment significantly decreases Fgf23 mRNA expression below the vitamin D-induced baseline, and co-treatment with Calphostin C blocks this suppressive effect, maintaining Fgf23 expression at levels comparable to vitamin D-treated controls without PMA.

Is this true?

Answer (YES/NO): NO